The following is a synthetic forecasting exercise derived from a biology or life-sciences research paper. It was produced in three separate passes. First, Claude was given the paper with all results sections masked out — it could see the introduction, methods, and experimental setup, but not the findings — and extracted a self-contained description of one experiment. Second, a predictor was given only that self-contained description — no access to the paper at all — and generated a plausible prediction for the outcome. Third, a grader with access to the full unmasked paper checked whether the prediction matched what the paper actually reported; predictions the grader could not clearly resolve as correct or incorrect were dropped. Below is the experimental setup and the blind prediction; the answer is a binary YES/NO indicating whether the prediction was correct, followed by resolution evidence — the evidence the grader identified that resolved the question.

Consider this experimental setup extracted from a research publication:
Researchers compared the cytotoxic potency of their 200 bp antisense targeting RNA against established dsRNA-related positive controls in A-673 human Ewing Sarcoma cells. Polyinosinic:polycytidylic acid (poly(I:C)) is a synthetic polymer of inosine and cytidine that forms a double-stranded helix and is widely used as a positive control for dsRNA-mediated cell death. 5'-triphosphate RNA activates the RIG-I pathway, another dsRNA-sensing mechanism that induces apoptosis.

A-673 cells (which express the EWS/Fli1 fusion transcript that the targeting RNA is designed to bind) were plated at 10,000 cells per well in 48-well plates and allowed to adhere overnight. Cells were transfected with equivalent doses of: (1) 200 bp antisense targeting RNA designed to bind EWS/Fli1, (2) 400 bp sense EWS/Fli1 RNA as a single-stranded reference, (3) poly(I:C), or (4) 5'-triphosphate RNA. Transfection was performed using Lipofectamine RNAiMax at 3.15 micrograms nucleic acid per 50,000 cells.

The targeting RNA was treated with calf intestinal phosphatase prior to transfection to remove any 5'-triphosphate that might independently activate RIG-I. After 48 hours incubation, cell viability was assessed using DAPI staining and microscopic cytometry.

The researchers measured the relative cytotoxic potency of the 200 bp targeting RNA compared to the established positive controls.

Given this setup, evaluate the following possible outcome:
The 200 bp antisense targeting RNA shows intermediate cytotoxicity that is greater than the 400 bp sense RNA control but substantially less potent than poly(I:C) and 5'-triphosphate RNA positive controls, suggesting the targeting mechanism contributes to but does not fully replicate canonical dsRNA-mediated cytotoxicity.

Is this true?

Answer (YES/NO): NO